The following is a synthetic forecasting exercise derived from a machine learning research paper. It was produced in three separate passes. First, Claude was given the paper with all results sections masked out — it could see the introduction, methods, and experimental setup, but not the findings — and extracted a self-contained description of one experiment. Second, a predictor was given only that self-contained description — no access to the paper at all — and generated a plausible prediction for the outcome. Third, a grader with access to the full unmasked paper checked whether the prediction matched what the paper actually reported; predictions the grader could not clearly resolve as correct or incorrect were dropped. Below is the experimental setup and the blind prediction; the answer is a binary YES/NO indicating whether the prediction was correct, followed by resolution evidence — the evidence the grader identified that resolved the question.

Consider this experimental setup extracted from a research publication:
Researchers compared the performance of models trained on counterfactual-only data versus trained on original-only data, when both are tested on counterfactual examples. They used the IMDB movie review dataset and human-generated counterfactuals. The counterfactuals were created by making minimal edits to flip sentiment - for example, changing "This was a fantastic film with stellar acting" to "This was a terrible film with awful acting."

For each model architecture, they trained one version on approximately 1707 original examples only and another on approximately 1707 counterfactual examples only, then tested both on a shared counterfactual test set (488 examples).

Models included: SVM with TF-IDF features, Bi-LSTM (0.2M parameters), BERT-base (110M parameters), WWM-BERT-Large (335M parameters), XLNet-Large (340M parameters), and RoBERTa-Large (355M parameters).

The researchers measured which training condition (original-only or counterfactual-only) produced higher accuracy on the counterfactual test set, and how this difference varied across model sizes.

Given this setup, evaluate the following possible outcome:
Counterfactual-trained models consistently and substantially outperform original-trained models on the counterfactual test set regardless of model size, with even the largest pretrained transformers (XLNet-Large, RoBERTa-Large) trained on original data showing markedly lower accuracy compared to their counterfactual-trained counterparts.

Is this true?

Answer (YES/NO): NO